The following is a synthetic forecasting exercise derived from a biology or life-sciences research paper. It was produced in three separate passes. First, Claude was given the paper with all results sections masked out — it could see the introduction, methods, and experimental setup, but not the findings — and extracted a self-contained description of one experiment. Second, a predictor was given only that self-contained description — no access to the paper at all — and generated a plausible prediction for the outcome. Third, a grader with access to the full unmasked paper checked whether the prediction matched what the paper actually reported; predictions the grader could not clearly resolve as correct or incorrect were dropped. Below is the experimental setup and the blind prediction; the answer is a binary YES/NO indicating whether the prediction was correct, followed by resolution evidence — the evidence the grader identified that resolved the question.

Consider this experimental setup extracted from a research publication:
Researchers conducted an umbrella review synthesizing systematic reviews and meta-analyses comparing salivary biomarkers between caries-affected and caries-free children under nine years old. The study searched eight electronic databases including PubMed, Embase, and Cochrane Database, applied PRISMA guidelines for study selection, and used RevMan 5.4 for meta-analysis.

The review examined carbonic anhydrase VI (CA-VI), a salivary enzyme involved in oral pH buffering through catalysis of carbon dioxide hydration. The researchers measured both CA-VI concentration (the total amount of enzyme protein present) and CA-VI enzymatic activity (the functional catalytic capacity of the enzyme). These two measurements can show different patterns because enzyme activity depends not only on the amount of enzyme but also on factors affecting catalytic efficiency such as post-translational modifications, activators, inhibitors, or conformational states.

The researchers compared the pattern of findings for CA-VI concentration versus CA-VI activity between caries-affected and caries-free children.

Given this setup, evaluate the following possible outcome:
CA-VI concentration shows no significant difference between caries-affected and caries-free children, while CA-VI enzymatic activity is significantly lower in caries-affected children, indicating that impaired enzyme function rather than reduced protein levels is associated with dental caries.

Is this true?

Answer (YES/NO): NO